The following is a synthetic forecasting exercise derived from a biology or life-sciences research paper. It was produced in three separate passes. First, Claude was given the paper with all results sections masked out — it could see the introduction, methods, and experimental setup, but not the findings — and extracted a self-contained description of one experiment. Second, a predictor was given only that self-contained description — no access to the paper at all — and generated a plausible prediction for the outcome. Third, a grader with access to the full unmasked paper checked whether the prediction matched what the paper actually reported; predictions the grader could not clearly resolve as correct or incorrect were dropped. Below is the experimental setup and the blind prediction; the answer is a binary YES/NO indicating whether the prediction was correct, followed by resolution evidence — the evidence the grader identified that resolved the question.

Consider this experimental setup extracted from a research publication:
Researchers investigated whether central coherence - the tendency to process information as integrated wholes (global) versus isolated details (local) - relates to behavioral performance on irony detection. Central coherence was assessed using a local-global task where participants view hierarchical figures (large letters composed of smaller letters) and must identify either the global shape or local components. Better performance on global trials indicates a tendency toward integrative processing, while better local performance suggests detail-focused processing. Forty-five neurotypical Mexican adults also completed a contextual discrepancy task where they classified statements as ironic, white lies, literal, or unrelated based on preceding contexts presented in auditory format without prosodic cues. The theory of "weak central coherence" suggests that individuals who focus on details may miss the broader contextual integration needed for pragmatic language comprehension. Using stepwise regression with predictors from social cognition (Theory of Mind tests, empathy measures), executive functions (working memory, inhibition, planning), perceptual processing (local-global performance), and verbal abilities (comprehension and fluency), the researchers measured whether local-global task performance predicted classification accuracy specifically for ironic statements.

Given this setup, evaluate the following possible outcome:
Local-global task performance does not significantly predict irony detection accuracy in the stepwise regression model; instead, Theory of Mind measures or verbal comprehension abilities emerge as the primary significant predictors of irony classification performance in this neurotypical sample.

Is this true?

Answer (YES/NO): YES